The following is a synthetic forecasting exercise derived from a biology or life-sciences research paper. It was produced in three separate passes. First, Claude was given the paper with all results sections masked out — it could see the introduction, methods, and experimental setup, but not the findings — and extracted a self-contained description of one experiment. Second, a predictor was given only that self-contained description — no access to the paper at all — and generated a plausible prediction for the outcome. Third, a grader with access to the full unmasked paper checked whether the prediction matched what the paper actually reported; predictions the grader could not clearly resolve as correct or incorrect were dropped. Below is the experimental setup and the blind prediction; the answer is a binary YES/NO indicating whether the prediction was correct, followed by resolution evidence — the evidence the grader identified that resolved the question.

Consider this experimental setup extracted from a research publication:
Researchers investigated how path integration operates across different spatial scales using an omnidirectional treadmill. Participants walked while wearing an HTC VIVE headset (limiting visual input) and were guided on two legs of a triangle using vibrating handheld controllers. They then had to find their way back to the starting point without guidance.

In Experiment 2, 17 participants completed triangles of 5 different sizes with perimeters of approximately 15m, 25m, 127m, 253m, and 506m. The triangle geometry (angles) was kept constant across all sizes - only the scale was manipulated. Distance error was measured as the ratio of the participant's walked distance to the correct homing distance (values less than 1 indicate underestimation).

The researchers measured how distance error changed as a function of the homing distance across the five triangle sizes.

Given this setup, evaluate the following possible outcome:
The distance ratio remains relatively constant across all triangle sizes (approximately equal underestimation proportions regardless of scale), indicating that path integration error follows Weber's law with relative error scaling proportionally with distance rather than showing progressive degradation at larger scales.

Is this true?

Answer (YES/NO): NO